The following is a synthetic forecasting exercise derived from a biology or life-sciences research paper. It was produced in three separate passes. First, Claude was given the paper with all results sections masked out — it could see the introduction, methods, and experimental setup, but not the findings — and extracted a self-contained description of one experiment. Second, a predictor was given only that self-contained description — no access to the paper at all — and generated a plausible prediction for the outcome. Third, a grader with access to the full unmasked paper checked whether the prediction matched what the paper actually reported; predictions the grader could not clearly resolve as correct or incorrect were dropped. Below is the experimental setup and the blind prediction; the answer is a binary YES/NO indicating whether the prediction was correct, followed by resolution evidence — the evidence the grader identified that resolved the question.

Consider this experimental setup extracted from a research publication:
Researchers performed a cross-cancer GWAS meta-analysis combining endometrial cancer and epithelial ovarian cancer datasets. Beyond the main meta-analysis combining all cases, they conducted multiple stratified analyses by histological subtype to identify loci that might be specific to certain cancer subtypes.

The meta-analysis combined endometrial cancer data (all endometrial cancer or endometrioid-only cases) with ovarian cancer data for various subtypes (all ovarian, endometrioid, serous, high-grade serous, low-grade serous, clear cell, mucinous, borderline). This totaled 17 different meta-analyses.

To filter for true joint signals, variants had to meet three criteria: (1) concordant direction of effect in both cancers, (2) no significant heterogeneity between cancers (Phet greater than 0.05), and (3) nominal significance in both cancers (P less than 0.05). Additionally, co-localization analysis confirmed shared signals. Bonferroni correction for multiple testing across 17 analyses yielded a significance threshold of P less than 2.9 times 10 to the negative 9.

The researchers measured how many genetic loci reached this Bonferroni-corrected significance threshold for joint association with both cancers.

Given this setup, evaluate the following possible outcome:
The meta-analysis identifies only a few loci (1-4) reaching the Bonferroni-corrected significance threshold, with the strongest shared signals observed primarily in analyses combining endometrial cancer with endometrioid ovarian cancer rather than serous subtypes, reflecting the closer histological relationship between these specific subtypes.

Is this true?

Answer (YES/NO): NO